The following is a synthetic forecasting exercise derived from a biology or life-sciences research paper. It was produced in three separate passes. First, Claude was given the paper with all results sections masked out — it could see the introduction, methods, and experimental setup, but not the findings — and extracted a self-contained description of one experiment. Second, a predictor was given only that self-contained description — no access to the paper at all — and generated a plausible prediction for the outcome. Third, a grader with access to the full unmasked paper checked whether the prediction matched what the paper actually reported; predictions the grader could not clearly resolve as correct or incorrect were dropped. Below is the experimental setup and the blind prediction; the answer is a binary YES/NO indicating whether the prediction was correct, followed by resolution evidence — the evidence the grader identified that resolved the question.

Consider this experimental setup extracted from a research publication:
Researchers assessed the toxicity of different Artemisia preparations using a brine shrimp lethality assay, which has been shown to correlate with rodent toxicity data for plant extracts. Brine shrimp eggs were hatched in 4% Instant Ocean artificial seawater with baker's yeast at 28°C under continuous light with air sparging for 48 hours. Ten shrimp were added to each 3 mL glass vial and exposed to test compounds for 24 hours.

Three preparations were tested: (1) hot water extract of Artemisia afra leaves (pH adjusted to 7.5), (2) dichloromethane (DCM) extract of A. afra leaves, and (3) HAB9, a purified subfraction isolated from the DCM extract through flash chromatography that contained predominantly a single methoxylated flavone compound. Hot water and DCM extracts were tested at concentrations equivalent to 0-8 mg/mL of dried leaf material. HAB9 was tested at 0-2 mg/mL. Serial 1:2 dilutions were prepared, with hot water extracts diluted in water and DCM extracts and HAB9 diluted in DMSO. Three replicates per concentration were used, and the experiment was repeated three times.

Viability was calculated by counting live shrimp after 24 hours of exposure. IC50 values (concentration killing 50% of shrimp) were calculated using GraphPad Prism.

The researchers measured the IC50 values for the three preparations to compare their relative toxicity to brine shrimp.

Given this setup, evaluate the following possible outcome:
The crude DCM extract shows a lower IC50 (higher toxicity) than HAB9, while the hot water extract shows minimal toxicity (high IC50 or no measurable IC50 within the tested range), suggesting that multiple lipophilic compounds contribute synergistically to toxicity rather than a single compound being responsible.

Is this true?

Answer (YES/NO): NO